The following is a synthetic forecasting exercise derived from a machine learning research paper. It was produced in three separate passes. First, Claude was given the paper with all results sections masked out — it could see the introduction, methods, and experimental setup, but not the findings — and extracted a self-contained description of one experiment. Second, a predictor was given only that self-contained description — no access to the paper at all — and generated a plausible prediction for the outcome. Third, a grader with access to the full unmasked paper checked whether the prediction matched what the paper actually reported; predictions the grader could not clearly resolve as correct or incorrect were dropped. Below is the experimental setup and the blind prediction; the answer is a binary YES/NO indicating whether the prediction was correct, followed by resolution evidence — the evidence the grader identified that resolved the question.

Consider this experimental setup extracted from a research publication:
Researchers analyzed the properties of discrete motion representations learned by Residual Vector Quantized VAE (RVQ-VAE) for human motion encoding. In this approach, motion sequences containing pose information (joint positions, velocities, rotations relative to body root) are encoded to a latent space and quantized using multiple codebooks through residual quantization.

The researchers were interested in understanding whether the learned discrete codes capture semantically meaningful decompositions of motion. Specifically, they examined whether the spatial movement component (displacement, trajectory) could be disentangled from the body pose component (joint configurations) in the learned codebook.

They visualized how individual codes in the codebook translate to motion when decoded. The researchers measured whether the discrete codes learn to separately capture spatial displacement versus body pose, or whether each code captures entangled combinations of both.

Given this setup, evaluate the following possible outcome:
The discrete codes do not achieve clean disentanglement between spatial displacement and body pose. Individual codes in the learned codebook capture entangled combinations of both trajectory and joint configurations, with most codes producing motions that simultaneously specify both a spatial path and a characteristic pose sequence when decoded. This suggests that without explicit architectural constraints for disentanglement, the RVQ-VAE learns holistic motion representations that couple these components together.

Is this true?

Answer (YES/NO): NO